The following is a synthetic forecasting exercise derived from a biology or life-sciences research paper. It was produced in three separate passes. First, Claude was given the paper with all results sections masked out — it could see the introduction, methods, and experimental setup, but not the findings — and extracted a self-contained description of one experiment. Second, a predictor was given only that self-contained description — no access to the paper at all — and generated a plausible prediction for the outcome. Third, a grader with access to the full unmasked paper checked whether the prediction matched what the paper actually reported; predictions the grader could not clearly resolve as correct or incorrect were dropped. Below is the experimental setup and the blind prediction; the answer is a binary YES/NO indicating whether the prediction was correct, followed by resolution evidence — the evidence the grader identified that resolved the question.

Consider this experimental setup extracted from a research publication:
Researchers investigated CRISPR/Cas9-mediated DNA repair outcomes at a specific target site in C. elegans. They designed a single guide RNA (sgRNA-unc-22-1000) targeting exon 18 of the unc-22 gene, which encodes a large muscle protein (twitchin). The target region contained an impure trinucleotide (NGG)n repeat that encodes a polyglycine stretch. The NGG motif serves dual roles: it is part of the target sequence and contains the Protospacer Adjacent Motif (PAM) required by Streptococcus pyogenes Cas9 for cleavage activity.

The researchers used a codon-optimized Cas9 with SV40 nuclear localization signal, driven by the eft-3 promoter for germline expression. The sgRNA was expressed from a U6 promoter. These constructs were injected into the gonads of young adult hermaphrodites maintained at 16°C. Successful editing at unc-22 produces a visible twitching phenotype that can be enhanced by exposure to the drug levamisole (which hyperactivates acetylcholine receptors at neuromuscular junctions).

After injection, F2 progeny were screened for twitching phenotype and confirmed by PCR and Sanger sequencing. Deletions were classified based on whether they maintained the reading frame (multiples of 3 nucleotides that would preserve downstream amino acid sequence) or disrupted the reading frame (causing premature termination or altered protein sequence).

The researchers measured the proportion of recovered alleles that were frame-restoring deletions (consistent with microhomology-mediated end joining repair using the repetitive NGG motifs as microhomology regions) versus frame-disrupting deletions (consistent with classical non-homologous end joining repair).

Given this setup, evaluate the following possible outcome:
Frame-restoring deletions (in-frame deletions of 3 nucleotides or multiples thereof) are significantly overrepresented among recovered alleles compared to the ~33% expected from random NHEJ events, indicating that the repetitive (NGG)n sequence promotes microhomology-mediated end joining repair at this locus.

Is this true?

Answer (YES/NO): YES